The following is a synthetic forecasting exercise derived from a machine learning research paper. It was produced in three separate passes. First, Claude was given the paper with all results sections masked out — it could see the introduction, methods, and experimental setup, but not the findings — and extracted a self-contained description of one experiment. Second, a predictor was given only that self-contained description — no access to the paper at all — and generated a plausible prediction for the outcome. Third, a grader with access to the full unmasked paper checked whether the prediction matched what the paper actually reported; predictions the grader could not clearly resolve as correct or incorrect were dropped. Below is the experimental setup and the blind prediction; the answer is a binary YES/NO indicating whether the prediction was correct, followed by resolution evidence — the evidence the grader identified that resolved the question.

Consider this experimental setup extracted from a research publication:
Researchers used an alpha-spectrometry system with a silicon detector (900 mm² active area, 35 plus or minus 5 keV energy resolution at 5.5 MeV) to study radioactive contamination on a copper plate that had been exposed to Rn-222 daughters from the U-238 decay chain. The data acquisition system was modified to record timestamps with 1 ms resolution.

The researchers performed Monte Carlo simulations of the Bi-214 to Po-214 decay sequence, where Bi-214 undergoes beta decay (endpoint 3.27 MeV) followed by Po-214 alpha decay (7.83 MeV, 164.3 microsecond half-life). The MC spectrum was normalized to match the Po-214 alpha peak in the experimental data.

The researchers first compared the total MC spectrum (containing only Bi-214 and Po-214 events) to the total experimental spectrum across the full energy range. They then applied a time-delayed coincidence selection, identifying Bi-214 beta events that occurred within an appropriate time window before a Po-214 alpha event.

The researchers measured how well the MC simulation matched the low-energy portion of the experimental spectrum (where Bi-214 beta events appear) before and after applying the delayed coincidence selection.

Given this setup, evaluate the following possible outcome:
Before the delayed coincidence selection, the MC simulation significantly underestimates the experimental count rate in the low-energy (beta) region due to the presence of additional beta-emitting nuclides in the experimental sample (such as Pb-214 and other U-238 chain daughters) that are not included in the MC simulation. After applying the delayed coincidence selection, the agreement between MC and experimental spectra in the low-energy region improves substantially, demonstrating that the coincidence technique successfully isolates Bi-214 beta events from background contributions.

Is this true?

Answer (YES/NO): YES